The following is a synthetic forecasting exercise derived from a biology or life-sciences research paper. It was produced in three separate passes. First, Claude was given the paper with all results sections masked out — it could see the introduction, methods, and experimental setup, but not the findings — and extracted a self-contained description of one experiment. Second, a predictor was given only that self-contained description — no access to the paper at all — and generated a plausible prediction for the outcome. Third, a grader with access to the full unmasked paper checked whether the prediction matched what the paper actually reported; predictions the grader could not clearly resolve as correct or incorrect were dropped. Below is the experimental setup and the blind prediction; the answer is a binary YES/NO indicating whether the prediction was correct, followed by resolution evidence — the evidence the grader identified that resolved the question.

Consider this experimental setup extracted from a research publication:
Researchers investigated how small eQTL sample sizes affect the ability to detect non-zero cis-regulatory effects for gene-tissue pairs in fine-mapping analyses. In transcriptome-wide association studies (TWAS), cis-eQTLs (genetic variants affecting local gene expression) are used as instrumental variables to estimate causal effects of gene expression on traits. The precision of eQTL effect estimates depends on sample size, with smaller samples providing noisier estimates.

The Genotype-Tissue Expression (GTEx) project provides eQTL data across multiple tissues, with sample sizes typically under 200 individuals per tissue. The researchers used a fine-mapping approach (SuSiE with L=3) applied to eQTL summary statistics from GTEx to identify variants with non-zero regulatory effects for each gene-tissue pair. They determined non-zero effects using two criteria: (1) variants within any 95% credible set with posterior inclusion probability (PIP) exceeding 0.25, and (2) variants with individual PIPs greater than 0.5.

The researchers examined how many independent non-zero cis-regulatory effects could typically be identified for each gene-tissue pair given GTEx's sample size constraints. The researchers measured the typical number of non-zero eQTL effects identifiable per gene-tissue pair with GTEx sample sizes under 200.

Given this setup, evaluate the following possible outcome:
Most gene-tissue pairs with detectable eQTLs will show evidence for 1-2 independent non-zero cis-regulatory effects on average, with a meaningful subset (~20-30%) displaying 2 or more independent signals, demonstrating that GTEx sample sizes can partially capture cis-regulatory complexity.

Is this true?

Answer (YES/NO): YES